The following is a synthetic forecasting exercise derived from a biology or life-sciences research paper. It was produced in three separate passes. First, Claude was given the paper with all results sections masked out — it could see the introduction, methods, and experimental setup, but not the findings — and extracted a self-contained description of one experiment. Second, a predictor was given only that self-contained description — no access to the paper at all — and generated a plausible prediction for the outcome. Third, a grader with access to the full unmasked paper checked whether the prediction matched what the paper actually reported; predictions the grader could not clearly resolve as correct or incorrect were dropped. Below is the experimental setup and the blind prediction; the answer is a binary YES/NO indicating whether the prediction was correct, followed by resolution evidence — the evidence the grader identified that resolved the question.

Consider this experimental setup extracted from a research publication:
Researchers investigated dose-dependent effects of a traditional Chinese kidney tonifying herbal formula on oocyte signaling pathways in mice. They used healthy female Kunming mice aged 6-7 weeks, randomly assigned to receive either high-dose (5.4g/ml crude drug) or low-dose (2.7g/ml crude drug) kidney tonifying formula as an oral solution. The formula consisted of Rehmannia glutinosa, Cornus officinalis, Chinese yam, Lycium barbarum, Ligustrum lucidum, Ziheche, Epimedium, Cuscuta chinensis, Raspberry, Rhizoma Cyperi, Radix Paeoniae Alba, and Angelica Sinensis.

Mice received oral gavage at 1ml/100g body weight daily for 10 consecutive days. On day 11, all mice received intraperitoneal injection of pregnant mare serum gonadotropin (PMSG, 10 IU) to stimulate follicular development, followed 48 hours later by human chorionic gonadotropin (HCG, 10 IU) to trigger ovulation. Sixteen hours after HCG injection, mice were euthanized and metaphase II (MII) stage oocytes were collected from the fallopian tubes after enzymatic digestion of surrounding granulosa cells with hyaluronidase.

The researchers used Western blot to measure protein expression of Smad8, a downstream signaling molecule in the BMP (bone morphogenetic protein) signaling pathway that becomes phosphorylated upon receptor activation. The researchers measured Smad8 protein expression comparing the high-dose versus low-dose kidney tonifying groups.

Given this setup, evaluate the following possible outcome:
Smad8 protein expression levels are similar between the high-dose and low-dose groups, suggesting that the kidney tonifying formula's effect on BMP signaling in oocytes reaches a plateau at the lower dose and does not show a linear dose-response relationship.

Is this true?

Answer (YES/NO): NO